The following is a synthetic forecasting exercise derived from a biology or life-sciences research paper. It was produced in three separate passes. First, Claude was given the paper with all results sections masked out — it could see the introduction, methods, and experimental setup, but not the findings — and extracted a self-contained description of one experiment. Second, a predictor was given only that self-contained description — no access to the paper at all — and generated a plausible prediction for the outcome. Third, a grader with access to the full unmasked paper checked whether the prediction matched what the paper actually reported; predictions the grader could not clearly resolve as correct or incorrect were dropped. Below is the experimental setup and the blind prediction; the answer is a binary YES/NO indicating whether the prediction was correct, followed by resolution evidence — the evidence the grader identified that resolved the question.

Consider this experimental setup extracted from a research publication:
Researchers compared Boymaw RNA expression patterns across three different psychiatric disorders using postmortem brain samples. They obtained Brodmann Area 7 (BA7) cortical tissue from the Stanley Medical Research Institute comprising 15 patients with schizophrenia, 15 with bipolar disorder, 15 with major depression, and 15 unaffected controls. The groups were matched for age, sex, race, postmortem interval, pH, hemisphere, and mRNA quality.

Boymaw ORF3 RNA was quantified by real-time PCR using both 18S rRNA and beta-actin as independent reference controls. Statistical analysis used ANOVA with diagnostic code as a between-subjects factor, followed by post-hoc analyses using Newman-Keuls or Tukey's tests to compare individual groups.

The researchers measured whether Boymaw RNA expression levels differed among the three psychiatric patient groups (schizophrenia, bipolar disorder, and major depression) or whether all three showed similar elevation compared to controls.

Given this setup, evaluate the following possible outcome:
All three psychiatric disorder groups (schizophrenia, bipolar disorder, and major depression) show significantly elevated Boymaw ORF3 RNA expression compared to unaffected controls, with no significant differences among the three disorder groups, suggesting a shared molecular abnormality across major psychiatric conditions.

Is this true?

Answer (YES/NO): NO